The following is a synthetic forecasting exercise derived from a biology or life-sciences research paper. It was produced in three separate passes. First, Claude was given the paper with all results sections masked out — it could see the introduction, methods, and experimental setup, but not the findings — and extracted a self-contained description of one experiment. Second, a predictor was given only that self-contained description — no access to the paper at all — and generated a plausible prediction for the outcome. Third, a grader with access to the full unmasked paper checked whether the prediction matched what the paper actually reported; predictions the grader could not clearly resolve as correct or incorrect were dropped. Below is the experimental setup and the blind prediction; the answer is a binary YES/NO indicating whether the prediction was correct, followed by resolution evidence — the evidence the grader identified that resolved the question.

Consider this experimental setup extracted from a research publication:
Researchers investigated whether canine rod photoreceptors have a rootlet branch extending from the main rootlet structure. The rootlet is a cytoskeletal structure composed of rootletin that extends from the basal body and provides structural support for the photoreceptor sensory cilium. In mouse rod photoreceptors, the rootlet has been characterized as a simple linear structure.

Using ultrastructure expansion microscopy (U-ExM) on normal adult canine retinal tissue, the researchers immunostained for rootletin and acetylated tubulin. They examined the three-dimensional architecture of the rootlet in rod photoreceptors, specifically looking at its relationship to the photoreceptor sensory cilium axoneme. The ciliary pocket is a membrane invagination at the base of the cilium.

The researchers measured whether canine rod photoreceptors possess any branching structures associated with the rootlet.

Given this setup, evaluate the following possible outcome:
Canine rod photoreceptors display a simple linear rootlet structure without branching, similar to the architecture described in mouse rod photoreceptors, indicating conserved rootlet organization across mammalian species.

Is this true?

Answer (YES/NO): NO